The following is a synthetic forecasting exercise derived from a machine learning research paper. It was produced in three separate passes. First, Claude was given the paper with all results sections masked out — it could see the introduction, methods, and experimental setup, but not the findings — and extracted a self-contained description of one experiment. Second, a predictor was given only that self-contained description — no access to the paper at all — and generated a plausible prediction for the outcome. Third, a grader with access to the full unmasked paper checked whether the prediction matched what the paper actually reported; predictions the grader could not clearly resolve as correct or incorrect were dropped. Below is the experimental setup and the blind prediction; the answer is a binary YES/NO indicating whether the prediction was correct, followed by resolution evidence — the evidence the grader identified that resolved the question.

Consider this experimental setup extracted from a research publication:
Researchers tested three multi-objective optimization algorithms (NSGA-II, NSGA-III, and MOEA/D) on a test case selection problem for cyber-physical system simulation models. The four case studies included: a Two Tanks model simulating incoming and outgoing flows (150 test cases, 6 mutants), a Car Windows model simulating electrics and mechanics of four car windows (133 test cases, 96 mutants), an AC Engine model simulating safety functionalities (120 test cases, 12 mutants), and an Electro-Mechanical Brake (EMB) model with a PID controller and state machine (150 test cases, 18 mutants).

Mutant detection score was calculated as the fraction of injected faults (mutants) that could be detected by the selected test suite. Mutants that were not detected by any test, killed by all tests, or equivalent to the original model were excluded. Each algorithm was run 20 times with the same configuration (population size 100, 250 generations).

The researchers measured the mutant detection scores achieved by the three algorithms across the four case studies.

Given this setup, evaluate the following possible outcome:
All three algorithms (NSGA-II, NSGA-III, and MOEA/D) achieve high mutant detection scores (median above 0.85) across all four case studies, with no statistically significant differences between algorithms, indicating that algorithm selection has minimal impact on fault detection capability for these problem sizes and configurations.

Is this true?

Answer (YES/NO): NO